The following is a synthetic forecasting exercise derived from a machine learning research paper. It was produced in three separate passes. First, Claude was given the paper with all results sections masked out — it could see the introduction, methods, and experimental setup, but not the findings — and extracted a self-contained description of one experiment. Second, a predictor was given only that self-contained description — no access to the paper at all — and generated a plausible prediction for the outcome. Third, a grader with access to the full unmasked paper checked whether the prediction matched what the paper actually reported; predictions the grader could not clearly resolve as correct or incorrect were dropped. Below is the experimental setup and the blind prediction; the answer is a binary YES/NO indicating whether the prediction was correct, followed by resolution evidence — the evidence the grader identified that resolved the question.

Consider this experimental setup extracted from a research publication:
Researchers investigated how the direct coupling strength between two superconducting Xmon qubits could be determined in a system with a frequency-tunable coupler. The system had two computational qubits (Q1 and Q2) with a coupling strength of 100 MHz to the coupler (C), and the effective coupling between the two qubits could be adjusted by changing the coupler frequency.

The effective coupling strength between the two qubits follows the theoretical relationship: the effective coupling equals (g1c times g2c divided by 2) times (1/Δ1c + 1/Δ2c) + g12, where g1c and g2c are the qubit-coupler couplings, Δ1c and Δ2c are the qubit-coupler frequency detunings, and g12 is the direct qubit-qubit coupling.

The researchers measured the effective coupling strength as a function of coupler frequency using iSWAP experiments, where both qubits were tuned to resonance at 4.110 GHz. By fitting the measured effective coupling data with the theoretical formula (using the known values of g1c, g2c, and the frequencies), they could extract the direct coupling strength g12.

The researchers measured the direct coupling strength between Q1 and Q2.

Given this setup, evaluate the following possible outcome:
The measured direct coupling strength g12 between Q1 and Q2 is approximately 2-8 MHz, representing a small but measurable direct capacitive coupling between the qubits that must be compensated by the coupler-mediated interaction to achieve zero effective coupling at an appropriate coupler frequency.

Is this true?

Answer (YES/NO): YES